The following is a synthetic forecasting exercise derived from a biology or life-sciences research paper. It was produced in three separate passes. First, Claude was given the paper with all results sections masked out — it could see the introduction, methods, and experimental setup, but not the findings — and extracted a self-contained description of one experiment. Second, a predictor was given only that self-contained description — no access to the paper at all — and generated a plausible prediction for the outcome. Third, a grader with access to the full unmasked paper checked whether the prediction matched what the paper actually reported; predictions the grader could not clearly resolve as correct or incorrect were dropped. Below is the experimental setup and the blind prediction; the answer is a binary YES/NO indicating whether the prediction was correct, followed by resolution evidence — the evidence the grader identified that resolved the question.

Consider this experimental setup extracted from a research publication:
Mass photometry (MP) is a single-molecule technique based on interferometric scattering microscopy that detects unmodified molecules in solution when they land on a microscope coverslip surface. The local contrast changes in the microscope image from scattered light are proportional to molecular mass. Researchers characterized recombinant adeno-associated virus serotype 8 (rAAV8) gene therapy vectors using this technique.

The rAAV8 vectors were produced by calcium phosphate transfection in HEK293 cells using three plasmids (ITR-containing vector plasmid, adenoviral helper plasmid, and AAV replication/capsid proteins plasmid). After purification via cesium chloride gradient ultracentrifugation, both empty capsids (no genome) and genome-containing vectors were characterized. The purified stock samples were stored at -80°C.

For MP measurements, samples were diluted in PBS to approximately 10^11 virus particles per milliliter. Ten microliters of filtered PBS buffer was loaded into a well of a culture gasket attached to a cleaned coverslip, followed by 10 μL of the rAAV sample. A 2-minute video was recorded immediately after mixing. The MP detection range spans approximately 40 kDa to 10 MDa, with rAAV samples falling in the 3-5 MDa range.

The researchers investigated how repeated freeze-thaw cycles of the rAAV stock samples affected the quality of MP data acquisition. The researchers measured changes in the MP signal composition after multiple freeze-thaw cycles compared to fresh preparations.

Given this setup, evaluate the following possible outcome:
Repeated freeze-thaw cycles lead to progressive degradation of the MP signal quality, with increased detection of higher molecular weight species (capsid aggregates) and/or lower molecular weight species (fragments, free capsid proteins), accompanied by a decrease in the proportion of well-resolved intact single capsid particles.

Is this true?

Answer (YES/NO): YES